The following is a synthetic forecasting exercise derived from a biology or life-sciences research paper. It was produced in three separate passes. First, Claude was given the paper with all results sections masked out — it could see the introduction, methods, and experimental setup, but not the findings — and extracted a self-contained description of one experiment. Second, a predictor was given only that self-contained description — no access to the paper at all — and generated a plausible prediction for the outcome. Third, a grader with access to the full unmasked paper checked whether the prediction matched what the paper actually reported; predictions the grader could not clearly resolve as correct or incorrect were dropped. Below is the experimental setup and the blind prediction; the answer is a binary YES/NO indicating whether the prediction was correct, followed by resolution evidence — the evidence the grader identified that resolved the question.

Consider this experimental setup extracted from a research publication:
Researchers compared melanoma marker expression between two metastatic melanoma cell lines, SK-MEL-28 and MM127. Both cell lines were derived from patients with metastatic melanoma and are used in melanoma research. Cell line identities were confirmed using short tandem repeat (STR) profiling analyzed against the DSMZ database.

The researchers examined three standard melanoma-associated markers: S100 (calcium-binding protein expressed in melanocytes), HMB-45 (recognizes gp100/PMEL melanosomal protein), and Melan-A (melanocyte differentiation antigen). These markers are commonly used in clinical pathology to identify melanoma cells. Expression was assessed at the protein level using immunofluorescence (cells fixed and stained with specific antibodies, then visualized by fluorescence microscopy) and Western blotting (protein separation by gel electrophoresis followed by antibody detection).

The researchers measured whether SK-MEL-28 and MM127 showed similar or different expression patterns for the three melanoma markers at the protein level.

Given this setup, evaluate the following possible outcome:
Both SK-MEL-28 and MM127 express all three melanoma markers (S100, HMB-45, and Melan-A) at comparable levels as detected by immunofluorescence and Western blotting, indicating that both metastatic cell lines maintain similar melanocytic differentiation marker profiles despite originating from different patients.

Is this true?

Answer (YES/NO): NO